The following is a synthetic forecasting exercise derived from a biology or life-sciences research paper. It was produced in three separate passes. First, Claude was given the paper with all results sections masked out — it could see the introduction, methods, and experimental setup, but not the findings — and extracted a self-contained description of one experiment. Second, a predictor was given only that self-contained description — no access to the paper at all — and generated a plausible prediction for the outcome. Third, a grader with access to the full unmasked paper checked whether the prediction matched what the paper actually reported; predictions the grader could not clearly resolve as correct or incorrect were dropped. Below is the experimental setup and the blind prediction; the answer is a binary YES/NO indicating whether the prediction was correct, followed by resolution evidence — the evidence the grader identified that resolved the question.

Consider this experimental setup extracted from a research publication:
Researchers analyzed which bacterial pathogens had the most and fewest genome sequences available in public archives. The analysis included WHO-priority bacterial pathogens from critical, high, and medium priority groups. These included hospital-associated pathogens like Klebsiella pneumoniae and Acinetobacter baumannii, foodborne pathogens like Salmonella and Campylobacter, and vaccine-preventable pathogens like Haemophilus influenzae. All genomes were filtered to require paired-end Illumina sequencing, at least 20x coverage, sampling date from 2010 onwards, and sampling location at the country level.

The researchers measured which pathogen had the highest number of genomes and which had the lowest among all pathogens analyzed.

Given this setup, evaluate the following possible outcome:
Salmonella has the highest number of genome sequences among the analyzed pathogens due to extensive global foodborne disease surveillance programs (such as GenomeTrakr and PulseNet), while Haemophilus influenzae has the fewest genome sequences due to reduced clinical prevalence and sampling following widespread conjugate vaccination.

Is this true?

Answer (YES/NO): NO